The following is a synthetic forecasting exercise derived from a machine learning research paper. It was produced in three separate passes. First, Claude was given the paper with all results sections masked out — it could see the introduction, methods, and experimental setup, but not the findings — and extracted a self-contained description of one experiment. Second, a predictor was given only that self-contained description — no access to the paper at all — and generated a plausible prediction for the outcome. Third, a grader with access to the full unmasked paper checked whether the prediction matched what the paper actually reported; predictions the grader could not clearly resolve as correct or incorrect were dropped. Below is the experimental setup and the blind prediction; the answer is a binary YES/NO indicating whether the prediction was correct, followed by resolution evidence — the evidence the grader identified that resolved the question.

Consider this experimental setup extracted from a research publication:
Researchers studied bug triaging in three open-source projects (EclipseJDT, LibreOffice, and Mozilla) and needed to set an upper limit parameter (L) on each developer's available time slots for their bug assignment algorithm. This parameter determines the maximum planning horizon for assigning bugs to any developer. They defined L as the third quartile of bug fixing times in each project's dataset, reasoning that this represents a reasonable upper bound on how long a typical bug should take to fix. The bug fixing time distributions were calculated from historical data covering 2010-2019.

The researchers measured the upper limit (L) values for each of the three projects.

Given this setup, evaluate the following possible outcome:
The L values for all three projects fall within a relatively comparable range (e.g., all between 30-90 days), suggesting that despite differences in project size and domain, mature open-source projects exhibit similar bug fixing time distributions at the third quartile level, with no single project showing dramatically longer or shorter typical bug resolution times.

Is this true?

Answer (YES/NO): NO